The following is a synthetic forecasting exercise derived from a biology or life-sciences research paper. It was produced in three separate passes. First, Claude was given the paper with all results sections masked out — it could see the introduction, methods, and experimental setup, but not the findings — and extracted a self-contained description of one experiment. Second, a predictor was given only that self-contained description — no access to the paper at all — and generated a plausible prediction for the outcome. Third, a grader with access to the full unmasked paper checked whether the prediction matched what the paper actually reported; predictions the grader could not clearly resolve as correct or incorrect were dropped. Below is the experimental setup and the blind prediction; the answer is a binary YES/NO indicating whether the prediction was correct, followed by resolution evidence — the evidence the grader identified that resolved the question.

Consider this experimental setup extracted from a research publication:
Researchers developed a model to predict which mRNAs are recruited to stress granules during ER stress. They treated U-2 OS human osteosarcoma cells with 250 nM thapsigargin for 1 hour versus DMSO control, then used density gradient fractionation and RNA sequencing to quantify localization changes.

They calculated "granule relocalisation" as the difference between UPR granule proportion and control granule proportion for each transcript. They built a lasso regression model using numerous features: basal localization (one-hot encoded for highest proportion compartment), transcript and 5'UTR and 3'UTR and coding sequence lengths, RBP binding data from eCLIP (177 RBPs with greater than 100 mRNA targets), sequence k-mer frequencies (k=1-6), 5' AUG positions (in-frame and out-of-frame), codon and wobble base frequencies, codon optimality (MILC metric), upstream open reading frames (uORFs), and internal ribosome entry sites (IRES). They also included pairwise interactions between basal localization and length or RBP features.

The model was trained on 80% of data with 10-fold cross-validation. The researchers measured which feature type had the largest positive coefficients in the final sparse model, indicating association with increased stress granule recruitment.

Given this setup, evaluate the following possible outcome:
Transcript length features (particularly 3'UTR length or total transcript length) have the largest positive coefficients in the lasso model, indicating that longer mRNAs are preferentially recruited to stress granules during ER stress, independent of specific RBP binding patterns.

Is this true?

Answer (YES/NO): YES